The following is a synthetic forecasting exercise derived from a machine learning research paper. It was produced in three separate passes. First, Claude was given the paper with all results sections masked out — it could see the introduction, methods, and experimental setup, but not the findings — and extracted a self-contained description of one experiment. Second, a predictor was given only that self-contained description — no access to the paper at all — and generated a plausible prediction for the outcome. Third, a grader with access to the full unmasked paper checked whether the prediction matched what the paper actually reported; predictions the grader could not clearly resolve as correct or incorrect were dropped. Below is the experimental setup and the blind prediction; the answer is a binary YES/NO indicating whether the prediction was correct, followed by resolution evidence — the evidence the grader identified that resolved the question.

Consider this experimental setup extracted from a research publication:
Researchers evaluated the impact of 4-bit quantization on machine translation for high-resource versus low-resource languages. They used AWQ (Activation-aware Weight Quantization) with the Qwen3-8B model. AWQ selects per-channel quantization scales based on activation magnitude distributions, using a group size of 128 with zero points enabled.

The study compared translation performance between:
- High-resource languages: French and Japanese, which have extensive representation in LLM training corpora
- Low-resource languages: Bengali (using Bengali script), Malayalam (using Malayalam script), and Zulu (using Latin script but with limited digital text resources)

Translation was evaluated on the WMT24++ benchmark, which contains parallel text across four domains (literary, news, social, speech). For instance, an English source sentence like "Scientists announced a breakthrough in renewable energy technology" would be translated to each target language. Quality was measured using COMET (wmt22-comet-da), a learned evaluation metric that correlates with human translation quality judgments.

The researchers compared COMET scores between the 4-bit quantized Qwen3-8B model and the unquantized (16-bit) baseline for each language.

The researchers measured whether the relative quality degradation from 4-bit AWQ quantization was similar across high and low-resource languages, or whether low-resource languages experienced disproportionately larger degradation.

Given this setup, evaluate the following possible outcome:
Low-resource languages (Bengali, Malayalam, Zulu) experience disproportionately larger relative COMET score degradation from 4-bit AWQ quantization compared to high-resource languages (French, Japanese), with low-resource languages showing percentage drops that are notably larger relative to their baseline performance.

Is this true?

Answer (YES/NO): NO